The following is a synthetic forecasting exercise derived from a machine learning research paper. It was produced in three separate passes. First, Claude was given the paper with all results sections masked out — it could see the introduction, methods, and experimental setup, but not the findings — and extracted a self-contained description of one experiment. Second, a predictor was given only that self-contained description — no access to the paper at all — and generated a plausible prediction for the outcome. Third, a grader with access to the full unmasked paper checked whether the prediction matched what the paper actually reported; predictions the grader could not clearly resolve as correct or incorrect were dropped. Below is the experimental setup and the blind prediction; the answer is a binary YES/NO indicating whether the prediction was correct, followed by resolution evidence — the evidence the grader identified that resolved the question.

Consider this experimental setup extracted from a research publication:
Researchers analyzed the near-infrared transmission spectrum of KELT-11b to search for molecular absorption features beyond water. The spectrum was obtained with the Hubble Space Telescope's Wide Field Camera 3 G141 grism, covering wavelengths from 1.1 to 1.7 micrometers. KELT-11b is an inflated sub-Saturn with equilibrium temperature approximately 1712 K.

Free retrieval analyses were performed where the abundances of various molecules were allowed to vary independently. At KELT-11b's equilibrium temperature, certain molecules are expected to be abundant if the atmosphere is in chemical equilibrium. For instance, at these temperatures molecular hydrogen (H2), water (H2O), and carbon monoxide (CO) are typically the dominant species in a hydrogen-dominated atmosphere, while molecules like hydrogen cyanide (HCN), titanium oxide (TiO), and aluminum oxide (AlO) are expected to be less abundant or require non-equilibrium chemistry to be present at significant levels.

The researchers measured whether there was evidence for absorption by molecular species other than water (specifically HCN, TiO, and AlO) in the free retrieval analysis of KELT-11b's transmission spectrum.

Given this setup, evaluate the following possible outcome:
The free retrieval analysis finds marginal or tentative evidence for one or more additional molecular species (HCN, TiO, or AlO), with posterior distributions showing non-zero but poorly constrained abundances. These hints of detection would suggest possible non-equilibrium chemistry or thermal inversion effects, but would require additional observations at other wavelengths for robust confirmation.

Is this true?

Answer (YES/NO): YES